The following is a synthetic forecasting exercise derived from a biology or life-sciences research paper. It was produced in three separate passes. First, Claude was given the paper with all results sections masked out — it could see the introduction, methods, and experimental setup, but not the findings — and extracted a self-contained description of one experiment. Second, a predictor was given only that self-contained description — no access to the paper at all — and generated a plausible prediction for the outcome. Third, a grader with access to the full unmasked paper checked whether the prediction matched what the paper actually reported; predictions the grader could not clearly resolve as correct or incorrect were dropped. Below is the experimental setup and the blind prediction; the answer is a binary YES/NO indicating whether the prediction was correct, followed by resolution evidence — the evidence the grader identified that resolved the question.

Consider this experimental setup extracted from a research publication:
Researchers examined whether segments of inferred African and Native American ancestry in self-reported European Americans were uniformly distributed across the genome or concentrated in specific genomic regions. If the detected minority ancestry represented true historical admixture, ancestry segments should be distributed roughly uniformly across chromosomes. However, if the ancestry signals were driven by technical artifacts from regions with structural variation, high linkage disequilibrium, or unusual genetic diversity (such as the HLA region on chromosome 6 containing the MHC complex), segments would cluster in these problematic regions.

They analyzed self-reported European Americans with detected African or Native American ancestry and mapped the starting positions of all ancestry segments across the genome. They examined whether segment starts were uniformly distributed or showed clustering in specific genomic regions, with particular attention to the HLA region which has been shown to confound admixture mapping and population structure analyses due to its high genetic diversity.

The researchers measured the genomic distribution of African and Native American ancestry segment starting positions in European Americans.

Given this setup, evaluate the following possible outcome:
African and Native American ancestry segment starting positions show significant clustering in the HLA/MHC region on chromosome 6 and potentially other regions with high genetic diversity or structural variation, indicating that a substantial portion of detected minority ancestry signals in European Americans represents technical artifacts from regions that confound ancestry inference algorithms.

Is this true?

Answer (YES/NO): NO